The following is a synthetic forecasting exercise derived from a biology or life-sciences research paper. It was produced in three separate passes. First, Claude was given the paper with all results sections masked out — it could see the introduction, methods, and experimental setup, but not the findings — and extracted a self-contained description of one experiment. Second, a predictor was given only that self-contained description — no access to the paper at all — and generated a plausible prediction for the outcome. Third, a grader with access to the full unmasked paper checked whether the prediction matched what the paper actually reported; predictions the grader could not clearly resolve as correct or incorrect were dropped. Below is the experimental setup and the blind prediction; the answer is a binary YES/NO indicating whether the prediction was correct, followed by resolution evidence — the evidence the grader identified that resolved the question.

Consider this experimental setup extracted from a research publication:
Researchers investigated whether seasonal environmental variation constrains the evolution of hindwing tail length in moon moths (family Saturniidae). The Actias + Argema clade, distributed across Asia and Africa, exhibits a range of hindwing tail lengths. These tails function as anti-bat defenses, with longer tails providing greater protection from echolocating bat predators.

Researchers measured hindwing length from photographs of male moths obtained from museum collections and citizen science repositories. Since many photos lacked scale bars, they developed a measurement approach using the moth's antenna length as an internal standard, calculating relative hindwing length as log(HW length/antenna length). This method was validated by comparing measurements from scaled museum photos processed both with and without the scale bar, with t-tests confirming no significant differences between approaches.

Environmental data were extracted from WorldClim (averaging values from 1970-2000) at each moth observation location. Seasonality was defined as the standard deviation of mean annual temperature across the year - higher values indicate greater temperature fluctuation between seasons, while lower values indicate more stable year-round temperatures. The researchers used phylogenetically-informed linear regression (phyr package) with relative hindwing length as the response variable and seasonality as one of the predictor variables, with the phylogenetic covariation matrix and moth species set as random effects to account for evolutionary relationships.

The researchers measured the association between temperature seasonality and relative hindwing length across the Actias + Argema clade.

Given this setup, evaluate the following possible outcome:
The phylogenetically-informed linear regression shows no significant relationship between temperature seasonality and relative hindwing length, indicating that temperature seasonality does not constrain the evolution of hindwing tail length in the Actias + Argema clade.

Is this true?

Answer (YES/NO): NO